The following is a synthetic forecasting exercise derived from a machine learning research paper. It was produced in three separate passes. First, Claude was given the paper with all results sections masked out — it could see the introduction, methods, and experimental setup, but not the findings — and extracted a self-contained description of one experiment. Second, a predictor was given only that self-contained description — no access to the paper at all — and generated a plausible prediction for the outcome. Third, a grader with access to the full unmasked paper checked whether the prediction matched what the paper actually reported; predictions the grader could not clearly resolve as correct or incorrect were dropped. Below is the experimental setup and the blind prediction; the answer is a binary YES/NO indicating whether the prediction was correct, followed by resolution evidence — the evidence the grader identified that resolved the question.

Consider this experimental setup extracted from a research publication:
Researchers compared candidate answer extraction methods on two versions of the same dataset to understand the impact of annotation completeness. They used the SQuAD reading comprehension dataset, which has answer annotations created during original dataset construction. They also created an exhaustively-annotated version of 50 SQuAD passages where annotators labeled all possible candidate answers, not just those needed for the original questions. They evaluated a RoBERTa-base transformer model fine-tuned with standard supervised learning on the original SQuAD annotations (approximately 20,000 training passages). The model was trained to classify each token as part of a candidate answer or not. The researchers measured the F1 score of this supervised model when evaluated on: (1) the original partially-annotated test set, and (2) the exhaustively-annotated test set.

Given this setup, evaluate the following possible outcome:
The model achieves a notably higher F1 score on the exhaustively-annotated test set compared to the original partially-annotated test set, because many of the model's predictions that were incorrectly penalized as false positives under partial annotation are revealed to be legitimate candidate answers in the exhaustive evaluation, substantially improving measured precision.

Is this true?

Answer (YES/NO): NO